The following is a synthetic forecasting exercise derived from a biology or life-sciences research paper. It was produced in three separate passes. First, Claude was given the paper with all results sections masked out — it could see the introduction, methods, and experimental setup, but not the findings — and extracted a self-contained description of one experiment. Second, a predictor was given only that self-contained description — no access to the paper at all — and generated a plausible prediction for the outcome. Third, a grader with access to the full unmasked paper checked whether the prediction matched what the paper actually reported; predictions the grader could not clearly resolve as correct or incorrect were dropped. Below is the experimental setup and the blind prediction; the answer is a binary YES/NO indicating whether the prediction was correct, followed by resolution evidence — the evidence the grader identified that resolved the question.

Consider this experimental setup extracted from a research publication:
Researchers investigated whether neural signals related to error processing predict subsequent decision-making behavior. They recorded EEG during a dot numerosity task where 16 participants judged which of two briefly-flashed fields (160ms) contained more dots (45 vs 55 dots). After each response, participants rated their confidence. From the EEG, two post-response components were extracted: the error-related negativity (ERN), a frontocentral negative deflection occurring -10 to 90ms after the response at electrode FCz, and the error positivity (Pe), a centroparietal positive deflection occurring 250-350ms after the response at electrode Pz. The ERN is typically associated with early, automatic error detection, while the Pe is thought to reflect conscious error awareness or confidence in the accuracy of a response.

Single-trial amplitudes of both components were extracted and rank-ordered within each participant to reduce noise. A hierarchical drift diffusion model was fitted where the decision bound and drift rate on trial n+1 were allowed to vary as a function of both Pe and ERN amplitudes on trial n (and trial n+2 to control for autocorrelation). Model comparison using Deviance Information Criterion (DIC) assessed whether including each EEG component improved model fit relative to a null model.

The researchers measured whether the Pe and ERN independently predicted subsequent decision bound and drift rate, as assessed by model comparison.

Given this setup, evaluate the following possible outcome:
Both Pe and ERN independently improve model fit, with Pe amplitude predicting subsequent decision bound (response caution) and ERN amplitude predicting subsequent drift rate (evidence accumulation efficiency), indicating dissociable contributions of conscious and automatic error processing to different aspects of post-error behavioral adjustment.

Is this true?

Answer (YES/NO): NO